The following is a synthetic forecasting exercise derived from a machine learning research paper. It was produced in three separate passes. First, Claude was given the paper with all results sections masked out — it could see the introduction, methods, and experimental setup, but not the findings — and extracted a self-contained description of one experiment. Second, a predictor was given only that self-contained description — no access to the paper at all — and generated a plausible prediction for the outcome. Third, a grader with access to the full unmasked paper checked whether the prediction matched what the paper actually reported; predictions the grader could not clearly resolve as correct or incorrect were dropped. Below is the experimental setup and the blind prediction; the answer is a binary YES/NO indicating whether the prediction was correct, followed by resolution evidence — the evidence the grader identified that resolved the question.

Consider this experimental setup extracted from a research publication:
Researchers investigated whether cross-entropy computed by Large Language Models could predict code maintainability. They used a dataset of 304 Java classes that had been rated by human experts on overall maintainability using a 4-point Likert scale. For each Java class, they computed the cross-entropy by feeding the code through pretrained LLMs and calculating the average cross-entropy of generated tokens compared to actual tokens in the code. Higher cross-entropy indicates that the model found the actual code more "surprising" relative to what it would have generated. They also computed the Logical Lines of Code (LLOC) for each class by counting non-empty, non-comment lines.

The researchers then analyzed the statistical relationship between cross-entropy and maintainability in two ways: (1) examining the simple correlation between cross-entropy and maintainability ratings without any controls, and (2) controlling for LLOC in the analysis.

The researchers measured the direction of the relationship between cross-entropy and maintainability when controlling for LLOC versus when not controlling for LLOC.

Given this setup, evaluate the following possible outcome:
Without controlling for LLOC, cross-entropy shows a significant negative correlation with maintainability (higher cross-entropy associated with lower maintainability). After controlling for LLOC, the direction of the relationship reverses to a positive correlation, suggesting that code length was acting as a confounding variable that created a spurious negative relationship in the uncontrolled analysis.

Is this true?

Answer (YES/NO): NO